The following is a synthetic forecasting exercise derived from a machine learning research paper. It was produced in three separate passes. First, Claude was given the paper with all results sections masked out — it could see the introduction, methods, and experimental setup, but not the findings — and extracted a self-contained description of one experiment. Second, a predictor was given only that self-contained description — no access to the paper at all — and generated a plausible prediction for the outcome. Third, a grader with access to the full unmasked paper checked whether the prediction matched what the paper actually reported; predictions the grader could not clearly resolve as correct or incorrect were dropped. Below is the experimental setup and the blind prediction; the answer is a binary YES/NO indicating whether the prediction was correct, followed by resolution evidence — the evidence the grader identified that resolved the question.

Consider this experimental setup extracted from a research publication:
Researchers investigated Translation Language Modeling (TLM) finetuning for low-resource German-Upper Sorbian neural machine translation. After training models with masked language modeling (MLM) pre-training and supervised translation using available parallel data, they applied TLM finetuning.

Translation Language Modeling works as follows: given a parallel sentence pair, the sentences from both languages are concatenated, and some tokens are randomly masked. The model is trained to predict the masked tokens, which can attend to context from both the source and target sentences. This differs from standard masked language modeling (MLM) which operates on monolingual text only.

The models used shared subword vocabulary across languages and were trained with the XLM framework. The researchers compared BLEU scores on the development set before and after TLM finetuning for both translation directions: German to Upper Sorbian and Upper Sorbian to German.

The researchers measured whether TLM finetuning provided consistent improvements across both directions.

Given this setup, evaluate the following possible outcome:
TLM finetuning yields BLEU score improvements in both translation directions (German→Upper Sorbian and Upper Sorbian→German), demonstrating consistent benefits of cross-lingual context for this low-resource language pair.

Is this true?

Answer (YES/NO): NO